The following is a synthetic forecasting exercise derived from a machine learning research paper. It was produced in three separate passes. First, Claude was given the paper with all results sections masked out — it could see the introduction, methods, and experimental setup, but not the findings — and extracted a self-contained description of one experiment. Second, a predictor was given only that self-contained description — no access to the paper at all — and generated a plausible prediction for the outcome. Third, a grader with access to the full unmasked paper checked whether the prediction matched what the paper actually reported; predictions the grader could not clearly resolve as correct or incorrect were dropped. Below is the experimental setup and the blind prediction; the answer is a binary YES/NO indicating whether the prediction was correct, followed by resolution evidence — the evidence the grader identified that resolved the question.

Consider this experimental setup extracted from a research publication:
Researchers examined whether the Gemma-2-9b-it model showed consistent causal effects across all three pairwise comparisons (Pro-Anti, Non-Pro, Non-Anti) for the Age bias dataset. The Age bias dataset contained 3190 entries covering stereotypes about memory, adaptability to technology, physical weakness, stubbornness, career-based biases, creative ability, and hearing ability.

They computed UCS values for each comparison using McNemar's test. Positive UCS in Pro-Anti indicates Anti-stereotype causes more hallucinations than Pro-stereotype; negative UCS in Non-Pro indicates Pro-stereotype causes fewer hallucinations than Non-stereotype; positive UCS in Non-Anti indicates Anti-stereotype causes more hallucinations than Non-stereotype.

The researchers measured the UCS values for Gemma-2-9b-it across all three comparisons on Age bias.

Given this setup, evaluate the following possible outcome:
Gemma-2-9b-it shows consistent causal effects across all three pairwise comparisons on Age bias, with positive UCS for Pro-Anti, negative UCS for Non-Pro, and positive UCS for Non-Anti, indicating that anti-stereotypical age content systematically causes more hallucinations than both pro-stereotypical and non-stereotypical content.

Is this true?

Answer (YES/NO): YES